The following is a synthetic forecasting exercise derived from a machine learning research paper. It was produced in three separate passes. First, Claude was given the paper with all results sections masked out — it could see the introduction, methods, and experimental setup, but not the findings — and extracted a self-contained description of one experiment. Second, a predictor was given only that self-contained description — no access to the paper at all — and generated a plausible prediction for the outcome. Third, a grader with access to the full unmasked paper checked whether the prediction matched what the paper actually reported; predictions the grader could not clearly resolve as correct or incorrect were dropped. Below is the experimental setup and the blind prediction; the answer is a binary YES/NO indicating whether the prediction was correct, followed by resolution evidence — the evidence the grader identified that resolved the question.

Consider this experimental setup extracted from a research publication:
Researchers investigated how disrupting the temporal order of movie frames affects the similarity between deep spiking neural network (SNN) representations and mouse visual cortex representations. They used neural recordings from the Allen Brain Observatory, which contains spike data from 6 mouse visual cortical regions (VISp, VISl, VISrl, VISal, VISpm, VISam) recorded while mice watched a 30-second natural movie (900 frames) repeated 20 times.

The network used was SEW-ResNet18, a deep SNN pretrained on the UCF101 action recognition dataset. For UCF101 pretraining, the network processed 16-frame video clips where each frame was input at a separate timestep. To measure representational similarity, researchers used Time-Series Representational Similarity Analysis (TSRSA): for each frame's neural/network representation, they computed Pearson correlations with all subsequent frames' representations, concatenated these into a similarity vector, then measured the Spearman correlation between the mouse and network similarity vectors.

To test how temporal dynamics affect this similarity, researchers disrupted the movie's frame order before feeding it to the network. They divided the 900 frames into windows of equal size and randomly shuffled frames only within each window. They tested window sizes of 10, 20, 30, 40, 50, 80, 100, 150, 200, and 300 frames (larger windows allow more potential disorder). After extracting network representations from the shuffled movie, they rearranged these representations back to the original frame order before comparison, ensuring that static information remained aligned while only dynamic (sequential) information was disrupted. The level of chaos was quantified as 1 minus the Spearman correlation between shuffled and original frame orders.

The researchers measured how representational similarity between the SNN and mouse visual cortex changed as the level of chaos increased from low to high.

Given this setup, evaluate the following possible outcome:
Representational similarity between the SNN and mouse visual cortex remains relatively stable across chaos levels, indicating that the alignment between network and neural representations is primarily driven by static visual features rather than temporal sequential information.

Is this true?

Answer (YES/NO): YES